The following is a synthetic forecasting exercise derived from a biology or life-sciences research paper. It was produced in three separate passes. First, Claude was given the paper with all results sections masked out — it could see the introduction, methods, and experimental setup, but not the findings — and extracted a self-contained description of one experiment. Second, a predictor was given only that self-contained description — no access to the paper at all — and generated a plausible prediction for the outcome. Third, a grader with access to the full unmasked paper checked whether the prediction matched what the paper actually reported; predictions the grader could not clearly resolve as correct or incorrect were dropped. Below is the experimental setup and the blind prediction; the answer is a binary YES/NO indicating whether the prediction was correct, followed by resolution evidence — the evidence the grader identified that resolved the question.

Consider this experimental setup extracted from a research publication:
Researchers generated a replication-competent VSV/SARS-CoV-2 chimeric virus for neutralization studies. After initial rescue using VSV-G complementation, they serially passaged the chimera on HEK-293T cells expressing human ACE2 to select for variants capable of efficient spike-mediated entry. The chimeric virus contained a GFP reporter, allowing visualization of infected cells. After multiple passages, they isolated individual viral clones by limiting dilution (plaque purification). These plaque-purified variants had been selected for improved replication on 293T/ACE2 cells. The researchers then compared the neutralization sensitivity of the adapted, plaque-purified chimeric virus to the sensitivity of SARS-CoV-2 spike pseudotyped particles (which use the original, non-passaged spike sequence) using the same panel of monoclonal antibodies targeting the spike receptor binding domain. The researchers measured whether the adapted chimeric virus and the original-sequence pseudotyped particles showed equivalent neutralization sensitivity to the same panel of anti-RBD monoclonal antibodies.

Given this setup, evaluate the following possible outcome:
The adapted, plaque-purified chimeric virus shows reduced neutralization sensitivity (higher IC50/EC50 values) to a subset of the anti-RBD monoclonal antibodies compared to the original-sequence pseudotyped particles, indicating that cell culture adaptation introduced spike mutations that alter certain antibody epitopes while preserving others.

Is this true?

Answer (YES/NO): NO